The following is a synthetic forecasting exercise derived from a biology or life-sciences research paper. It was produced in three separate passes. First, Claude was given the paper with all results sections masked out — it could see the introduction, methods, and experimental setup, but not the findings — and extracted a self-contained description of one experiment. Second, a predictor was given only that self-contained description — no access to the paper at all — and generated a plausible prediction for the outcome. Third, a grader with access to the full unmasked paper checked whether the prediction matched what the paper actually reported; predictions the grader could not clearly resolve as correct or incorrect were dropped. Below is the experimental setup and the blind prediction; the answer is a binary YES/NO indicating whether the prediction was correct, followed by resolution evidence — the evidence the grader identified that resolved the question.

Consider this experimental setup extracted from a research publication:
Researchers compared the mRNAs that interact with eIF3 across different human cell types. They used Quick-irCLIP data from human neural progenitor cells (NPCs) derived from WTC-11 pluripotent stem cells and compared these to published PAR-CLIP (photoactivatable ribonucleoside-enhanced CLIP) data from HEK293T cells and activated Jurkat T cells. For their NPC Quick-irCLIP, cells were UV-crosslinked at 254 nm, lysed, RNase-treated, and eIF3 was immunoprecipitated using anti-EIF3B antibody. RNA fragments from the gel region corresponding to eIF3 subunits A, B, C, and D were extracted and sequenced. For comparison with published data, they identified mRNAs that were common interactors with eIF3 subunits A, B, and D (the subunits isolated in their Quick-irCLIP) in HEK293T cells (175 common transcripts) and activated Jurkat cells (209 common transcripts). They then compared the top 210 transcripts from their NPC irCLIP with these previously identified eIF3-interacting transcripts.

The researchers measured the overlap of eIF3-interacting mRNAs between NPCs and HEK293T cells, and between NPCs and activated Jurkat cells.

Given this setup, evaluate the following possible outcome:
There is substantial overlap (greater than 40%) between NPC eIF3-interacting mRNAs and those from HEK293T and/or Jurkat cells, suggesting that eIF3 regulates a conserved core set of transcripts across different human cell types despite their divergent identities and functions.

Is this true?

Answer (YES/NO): NO